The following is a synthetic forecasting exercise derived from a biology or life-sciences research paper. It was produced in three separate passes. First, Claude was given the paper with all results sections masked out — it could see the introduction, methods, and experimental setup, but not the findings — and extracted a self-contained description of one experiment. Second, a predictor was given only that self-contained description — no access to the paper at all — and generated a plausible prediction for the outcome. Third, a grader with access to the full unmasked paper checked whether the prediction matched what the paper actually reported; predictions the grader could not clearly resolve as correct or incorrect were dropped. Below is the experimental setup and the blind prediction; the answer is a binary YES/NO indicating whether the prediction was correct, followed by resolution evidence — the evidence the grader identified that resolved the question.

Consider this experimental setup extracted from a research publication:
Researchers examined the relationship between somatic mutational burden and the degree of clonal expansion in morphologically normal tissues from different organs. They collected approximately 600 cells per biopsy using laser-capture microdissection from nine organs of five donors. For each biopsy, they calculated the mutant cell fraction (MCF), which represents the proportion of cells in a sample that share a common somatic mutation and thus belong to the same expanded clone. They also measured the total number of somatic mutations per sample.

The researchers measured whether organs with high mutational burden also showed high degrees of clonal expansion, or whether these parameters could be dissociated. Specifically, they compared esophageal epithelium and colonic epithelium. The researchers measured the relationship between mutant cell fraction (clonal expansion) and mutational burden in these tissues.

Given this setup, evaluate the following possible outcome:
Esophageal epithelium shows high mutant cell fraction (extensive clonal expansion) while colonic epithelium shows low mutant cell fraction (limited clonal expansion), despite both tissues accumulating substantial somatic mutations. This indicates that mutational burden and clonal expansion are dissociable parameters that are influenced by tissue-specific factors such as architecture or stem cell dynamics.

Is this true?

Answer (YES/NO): NO